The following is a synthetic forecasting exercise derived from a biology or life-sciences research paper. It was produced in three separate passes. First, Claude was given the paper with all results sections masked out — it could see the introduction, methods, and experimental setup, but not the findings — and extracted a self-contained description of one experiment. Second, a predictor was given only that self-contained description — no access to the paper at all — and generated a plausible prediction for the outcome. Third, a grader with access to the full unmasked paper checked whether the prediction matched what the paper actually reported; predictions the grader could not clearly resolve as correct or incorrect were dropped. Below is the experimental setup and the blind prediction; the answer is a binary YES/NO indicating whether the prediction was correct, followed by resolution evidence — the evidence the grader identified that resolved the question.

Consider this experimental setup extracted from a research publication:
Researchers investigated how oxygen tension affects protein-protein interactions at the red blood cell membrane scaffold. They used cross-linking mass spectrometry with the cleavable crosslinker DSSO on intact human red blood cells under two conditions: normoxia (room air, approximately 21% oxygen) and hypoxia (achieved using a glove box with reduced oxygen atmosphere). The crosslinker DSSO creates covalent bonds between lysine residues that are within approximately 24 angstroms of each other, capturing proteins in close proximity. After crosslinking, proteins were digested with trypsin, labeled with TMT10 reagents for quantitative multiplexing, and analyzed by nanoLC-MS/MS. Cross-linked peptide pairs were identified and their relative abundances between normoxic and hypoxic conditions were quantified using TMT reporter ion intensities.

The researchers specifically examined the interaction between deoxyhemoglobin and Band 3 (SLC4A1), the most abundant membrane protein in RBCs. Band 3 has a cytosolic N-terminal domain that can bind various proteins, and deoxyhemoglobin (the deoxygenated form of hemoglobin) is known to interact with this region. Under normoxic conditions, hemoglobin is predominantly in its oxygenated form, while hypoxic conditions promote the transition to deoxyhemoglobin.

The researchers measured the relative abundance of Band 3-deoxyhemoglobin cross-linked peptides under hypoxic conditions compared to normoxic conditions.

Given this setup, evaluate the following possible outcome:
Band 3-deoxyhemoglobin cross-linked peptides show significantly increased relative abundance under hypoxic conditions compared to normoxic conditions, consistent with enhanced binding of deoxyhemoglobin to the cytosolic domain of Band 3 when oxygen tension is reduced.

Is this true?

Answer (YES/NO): YES